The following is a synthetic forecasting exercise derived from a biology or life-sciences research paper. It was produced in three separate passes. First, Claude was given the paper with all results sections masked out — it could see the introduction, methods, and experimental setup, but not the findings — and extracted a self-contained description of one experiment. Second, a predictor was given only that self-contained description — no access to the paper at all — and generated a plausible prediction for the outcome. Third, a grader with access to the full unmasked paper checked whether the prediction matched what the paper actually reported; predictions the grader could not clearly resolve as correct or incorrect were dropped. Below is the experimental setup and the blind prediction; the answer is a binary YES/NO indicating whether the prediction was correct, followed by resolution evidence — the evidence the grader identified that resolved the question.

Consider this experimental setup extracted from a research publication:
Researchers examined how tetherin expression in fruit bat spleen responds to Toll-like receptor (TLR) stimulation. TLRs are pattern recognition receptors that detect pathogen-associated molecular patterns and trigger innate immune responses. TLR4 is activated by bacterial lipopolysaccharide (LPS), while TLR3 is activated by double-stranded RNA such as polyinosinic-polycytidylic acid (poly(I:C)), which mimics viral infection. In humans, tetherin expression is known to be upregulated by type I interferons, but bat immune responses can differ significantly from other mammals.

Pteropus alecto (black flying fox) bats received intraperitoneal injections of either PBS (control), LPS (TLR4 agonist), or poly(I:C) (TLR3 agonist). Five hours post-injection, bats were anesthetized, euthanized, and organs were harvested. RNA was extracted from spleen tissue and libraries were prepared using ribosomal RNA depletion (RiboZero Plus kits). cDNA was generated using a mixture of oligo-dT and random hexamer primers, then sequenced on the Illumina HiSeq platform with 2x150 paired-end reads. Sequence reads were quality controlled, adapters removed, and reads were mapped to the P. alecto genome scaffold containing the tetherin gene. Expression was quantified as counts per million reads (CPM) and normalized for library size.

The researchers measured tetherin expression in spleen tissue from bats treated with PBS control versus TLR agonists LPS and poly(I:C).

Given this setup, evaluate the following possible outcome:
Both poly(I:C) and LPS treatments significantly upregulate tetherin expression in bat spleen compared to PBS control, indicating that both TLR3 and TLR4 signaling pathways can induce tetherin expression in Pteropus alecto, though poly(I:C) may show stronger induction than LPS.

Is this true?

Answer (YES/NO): YES